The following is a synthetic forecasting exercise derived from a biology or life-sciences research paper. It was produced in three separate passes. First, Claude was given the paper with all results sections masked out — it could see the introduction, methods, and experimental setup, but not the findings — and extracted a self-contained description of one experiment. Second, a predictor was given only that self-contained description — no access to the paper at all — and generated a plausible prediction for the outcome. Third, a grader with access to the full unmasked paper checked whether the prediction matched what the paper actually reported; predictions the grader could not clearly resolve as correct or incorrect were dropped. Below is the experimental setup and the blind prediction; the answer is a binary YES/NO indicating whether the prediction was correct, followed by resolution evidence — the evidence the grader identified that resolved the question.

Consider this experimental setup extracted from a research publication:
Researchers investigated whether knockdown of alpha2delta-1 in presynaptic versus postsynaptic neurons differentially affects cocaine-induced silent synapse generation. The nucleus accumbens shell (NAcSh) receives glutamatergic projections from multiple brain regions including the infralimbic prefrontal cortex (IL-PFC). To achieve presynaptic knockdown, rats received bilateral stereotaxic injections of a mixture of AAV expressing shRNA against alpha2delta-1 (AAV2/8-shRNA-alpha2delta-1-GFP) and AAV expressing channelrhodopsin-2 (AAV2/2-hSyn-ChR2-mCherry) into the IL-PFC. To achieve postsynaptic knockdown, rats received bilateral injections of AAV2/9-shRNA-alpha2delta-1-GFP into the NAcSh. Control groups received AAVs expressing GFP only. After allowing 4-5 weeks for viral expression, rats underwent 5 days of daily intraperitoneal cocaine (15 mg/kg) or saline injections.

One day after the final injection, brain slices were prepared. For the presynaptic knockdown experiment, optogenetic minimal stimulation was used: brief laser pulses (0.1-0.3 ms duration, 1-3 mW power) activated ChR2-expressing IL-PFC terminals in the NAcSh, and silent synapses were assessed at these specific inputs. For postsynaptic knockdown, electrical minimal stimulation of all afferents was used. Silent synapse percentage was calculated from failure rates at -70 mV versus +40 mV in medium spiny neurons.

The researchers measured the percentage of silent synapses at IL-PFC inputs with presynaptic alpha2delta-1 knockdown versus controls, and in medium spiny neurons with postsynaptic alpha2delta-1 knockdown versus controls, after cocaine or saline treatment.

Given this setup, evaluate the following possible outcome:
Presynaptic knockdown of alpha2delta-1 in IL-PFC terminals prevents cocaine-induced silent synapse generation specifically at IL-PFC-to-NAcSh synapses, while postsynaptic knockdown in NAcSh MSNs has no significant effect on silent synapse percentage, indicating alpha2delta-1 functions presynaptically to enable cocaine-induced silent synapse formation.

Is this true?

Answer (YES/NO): NO